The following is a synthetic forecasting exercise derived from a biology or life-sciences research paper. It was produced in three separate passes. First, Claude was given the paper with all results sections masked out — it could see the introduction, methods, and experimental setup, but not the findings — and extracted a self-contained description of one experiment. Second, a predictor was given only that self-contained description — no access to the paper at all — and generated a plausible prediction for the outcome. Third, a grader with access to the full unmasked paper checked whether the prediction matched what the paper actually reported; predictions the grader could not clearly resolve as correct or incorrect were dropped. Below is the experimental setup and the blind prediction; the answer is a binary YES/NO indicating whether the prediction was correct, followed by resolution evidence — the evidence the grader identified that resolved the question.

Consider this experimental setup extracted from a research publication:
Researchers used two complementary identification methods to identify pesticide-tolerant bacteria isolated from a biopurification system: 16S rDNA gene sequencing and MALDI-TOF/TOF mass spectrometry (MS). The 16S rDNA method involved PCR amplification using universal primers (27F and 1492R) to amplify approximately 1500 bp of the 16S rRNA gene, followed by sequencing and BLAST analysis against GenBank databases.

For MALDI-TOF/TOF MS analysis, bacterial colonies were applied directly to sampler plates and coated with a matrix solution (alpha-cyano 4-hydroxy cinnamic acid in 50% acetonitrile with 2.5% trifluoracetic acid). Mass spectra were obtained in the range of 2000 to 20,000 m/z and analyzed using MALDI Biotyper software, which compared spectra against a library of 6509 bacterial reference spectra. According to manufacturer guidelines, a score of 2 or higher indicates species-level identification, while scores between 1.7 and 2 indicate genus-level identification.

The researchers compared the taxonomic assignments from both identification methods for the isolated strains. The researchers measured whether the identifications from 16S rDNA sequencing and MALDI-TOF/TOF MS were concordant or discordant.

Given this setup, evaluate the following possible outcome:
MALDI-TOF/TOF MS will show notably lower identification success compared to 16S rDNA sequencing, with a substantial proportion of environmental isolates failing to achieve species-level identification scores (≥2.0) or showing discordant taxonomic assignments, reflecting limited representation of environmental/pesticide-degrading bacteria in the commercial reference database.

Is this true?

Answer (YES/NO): NO